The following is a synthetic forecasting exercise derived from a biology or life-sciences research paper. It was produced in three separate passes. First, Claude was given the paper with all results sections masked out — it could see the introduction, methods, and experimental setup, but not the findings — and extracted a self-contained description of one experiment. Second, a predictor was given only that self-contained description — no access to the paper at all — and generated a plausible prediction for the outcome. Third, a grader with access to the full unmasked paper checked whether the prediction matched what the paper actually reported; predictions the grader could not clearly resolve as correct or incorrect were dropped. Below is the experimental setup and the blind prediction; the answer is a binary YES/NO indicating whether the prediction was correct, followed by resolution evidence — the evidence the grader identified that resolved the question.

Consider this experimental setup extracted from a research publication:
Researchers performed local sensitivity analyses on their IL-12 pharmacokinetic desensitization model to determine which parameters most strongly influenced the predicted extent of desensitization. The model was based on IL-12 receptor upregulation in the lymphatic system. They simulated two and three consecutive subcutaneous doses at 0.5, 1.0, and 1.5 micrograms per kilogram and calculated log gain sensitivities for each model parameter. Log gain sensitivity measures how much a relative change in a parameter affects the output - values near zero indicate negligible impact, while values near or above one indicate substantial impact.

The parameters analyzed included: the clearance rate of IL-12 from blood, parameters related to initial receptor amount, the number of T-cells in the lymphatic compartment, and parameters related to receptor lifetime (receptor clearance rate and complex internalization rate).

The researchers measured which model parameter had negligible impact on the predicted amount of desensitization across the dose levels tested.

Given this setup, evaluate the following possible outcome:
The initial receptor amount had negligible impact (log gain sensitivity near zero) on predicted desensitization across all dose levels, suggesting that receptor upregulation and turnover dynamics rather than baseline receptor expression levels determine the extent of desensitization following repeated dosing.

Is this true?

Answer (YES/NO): NO